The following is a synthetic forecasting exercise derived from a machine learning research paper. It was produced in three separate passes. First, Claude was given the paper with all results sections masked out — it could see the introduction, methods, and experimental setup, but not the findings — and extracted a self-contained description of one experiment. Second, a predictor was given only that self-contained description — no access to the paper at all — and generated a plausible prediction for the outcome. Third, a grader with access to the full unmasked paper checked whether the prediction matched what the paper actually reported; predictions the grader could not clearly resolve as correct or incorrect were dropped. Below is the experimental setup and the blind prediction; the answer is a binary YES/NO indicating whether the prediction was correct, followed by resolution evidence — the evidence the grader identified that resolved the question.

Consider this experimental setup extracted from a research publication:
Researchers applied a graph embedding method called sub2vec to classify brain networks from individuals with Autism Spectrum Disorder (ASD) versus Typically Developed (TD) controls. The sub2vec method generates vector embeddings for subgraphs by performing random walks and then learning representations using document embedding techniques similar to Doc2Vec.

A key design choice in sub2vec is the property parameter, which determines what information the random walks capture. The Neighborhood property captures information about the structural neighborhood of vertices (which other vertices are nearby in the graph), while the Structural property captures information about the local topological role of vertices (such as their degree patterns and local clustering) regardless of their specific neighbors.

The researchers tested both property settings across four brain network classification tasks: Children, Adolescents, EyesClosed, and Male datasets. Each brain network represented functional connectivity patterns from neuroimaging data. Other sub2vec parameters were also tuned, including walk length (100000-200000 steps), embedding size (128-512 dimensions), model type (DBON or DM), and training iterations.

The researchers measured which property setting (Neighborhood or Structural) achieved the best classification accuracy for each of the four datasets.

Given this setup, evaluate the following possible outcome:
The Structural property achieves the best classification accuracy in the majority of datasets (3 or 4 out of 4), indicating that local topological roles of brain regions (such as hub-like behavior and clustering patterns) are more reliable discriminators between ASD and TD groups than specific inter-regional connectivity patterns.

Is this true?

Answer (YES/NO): YES